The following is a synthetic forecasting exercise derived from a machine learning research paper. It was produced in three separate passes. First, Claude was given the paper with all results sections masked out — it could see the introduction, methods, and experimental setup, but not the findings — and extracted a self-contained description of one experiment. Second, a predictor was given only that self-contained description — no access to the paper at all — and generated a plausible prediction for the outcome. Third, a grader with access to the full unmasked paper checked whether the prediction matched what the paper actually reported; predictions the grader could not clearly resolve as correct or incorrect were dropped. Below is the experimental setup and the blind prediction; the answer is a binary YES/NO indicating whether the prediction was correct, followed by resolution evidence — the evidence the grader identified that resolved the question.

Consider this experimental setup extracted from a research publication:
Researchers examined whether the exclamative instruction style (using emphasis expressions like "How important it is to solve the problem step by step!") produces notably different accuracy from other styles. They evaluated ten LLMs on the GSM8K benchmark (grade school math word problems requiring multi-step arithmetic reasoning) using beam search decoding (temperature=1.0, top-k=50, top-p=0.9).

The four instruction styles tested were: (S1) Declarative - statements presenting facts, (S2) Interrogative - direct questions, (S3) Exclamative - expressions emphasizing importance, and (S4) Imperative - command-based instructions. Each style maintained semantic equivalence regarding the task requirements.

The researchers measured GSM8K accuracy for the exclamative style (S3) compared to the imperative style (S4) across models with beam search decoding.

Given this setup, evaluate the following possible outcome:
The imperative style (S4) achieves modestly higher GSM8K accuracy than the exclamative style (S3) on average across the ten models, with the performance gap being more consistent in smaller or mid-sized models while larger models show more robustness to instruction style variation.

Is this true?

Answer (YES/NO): NO